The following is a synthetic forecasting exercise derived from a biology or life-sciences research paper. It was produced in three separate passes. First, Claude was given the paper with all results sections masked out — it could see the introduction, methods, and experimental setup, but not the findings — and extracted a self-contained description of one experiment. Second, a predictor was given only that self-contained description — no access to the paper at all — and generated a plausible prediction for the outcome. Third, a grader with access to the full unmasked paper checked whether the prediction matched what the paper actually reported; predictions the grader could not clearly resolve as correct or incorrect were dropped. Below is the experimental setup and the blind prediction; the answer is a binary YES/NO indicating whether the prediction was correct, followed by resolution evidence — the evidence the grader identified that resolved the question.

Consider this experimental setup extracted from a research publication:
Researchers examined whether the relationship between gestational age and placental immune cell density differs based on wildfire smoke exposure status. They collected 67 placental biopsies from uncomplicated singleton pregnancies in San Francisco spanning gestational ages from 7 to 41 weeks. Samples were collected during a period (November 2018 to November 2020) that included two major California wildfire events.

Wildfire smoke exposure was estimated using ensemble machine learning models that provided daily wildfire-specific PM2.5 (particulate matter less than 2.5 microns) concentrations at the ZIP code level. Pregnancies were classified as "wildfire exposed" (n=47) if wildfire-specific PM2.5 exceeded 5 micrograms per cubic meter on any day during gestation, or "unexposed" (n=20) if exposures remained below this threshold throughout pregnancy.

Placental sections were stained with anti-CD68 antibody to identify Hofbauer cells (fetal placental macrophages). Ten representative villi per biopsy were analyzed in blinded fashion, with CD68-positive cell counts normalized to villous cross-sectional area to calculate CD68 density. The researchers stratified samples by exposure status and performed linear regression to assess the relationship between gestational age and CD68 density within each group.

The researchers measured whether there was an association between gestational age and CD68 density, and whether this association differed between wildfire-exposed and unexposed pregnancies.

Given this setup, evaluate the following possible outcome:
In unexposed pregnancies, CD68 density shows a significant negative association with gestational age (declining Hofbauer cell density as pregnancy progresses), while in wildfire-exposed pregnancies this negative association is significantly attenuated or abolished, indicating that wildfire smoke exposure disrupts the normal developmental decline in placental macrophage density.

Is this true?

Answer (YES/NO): YES